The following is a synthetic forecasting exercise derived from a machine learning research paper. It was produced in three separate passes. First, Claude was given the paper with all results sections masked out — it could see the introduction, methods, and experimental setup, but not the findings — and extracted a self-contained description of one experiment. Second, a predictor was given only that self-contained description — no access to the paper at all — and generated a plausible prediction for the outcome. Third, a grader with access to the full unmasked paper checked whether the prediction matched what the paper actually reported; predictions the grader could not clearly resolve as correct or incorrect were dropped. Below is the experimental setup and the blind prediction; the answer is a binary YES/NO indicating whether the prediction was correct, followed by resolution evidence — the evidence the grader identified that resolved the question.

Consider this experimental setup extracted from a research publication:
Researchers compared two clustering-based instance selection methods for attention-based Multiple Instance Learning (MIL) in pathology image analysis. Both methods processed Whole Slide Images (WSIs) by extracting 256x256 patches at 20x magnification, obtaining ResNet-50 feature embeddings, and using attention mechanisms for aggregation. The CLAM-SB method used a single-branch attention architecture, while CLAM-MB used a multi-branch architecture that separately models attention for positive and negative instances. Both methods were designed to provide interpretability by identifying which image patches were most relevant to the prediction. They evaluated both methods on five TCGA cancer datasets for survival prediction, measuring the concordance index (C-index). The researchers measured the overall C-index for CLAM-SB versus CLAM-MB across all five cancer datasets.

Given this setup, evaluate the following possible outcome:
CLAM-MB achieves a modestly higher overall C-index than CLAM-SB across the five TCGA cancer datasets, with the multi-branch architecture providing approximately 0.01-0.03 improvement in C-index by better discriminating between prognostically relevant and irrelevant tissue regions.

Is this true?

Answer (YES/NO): NO